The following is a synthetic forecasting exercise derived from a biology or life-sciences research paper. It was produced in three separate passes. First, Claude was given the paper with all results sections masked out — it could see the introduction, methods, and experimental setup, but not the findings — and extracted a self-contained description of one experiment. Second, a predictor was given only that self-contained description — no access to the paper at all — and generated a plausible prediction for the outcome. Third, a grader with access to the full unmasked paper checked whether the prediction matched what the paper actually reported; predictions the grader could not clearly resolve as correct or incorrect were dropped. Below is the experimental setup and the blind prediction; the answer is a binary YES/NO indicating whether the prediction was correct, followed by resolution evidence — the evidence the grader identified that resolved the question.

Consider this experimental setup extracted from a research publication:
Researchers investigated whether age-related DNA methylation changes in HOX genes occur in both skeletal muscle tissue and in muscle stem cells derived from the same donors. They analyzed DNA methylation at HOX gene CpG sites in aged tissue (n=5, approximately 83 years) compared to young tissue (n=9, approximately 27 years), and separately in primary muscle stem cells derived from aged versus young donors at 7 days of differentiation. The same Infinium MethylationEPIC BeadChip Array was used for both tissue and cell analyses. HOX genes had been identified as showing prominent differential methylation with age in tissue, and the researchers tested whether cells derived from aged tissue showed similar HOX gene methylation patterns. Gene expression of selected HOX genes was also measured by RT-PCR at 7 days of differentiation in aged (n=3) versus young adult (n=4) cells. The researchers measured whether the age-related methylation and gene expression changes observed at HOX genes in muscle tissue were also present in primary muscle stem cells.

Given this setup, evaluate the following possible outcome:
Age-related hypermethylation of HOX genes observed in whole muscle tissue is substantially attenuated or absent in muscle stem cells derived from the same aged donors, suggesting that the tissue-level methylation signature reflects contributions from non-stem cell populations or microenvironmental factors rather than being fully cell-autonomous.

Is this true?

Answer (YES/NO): NO